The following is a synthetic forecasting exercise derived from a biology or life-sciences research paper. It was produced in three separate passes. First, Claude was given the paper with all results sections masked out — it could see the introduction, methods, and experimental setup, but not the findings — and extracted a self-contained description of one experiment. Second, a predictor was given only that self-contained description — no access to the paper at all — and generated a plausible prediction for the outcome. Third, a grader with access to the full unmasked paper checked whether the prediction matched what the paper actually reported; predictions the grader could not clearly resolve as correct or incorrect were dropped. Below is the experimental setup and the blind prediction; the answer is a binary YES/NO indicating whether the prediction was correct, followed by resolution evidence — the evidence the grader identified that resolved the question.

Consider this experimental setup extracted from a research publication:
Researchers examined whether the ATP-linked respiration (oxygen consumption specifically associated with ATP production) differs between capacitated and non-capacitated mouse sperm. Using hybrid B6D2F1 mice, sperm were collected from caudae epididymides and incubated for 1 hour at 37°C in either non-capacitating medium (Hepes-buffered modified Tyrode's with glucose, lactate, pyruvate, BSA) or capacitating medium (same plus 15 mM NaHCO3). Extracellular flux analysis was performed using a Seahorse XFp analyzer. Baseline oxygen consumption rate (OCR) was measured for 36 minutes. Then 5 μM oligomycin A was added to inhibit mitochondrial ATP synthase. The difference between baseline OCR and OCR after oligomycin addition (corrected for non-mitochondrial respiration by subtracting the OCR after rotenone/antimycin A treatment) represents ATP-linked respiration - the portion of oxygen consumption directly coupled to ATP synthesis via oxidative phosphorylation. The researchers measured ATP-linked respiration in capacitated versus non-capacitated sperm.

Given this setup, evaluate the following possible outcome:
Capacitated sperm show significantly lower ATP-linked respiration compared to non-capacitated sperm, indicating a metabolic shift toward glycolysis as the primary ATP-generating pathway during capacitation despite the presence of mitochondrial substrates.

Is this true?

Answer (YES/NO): YES